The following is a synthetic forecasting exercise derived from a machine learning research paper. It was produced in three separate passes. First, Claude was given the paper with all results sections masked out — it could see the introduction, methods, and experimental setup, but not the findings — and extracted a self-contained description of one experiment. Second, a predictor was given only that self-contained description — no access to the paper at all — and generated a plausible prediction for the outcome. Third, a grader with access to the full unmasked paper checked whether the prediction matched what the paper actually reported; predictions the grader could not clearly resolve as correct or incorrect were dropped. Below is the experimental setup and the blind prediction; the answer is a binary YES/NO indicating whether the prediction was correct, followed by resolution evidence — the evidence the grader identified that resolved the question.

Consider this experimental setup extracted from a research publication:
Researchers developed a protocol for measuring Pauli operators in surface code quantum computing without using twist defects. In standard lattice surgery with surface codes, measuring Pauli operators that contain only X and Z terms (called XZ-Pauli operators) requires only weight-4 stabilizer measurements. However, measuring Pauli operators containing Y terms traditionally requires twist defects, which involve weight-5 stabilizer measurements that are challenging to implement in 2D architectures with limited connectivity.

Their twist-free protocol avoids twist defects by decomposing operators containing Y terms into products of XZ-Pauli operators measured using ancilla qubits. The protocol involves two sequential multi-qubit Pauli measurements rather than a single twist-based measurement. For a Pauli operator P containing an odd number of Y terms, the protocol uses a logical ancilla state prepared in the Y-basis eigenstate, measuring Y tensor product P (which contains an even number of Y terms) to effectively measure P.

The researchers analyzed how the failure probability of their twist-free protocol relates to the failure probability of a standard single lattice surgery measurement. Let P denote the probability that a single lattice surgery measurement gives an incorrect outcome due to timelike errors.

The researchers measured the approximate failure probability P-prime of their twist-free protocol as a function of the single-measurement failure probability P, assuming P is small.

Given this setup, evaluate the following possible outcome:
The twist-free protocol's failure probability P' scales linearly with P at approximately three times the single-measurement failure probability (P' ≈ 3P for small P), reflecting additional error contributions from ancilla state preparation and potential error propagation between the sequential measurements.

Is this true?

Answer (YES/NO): NO